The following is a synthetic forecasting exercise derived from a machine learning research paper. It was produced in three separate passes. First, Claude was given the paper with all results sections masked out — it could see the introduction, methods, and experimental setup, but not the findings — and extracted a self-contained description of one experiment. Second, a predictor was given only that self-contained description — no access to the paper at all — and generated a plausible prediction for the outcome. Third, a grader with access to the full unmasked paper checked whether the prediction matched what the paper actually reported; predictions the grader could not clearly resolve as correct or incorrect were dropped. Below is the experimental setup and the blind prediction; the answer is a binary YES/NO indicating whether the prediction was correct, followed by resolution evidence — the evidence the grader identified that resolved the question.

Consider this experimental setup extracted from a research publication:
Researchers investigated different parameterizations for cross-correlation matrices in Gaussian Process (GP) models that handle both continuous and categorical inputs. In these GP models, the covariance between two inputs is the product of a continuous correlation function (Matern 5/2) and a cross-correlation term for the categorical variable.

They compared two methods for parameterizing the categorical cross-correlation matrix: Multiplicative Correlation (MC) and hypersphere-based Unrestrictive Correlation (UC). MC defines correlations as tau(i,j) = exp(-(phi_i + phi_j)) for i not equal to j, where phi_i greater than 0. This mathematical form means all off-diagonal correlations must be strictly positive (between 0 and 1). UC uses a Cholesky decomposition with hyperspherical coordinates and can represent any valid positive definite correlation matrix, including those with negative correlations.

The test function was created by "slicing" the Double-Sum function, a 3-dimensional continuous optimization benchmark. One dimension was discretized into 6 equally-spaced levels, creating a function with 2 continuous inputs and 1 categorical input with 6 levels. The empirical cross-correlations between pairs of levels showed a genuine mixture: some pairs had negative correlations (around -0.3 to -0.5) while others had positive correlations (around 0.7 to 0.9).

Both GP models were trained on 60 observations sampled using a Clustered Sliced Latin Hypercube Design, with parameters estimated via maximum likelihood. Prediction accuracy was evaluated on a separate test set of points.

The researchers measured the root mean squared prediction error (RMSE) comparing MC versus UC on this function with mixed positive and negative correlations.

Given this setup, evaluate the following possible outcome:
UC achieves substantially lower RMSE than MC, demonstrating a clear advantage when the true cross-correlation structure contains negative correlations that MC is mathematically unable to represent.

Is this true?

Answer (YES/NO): YES